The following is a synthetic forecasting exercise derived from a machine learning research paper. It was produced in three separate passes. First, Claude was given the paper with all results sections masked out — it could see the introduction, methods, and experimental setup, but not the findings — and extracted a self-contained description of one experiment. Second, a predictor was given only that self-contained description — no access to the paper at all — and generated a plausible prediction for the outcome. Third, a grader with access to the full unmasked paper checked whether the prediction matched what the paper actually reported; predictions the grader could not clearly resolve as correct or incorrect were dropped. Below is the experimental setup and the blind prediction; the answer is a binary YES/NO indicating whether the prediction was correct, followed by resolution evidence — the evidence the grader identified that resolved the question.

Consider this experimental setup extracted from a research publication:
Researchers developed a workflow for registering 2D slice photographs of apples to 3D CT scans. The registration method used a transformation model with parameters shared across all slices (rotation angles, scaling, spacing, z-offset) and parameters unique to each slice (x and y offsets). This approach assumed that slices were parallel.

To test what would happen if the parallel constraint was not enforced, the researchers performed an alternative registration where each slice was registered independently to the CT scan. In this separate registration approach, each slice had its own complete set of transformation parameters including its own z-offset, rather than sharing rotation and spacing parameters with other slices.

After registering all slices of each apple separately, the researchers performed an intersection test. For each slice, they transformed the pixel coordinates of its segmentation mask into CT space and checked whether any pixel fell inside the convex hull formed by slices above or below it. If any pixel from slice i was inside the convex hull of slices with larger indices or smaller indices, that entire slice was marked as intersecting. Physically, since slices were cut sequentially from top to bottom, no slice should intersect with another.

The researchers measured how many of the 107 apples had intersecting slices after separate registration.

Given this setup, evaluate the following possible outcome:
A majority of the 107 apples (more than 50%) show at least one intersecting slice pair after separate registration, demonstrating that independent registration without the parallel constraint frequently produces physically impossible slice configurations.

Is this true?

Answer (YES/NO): YES